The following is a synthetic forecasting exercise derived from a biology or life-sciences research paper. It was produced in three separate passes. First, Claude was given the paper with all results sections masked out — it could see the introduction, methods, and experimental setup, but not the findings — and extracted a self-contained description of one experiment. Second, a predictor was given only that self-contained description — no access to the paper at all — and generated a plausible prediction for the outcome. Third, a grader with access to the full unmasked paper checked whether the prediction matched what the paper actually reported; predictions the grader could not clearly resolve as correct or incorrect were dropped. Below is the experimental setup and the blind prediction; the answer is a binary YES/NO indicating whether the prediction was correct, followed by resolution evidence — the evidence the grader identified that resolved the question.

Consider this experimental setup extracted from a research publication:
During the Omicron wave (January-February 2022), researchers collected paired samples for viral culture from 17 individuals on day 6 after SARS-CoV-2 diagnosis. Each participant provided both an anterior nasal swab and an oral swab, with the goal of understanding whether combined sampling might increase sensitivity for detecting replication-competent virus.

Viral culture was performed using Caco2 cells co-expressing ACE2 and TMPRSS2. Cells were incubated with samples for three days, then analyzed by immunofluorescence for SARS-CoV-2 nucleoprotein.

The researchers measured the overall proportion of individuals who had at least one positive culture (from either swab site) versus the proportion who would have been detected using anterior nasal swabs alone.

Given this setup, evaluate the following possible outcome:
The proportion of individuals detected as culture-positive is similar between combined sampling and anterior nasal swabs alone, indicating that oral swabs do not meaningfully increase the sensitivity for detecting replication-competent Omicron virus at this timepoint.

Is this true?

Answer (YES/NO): NO